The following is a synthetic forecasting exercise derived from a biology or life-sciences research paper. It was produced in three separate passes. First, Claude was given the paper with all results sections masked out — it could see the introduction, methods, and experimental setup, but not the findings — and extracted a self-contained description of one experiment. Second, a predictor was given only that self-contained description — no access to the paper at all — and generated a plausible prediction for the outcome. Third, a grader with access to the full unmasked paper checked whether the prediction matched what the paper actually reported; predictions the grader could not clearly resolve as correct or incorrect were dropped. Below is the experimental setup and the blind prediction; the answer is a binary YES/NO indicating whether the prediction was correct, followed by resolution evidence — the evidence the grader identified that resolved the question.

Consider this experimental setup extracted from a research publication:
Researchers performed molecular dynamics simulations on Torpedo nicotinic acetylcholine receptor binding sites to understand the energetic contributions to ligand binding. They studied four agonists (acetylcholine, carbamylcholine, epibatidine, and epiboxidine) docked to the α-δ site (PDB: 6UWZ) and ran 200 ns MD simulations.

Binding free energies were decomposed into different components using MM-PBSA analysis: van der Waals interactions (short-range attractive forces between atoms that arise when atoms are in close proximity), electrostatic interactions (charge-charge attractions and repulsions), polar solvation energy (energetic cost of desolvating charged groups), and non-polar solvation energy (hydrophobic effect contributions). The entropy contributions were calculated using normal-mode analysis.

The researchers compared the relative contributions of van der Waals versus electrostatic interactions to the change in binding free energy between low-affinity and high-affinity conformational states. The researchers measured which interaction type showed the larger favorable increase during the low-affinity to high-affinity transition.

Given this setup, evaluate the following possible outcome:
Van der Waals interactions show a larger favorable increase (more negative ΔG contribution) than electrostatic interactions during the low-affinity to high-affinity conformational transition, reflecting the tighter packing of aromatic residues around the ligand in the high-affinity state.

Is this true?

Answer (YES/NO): YES